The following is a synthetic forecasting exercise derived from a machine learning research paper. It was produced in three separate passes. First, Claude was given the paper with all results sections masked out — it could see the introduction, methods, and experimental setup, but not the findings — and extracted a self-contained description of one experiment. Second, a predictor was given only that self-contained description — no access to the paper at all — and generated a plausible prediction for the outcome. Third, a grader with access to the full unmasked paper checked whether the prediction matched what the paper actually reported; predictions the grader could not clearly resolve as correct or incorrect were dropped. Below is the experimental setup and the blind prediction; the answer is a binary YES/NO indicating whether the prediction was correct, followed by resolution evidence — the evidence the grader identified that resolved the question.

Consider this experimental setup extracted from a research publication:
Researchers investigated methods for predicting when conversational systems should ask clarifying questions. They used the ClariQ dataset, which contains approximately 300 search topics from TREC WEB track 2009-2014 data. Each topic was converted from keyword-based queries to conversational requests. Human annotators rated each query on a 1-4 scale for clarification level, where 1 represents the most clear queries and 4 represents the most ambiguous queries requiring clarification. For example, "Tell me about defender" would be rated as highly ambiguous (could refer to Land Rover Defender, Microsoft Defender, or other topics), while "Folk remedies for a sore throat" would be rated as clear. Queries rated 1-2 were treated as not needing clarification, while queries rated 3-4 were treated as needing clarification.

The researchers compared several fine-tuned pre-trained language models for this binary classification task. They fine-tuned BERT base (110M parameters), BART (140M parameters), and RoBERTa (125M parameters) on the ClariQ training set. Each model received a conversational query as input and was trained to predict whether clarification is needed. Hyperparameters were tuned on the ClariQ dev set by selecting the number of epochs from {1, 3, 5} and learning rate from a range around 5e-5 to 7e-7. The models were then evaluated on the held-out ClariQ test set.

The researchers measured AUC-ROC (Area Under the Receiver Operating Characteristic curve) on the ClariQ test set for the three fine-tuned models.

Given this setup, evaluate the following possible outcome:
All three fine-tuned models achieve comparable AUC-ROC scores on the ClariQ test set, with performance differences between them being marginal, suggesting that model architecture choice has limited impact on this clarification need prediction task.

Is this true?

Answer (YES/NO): NO